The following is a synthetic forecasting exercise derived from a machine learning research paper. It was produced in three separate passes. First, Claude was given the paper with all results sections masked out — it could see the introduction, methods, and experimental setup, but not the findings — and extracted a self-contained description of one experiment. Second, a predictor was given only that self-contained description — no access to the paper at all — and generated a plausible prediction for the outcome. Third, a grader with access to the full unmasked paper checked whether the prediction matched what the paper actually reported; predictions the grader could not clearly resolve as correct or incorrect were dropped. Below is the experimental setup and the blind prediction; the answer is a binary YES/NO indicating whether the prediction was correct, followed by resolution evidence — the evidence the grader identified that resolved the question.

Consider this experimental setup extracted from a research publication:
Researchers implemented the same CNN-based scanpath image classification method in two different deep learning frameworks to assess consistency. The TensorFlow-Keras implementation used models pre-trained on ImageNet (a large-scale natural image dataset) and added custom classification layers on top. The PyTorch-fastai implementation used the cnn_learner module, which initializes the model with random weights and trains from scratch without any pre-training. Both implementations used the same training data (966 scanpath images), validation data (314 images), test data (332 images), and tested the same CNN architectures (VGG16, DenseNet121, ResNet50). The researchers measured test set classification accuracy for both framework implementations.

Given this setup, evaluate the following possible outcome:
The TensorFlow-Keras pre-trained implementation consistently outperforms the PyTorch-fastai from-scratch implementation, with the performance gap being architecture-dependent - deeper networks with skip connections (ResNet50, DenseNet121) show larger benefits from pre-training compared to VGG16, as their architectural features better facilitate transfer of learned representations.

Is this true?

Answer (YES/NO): NO